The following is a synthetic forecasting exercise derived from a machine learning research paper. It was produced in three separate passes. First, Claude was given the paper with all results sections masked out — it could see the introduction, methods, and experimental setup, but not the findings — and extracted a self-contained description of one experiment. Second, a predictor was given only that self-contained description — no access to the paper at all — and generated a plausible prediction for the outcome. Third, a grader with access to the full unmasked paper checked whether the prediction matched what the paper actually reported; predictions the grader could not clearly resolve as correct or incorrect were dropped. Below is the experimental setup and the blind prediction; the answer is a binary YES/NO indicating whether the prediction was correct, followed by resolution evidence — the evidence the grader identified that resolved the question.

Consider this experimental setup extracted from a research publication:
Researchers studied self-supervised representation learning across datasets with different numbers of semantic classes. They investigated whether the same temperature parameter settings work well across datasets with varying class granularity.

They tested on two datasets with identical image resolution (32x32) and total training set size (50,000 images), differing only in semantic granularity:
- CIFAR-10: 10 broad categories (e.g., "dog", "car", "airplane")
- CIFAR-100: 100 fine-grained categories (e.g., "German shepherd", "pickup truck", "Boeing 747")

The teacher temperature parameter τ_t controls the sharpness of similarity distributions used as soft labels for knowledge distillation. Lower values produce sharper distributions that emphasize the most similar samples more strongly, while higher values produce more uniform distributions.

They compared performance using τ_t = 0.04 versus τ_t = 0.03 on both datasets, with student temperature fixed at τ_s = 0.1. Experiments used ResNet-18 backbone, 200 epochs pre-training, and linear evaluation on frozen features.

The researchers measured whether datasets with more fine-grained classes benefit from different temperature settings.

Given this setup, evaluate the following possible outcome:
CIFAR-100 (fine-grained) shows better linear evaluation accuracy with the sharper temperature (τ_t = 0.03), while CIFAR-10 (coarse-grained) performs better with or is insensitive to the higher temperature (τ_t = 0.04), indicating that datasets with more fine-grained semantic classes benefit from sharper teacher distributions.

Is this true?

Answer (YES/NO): YES